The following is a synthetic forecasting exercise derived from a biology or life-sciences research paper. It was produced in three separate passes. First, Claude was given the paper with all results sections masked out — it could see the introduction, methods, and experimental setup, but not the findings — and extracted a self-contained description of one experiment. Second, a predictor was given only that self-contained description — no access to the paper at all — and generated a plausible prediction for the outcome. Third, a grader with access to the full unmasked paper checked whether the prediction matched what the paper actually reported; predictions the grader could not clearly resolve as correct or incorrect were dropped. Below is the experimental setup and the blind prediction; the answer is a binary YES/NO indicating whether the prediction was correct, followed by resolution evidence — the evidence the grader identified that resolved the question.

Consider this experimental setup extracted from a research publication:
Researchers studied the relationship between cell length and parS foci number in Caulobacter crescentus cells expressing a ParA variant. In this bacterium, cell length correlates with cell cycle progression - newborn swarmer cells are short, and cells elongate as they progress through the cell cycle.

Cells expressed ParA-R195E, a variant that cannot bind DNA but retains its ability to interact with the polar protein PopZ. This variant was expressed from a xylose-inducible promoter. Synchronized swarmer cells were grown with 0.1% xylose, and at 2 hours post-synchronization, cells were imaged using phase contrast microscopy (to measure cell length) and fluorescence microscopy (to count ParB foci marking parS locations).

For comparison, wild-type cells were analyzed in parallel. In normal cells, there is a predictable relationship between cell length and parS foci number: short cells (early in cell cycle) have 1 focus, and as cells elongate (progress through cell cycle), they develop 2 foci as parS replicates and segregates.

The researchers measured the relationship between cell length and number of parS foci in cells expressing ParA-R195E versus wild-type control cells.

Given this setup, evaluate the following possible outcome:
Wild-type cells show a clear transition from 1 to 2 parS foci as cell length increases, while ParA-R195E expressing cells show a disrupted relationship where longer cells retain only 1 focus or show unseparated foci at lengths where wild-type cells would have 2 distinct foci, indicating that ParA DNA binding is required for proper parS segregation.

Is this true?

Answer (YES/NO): YES